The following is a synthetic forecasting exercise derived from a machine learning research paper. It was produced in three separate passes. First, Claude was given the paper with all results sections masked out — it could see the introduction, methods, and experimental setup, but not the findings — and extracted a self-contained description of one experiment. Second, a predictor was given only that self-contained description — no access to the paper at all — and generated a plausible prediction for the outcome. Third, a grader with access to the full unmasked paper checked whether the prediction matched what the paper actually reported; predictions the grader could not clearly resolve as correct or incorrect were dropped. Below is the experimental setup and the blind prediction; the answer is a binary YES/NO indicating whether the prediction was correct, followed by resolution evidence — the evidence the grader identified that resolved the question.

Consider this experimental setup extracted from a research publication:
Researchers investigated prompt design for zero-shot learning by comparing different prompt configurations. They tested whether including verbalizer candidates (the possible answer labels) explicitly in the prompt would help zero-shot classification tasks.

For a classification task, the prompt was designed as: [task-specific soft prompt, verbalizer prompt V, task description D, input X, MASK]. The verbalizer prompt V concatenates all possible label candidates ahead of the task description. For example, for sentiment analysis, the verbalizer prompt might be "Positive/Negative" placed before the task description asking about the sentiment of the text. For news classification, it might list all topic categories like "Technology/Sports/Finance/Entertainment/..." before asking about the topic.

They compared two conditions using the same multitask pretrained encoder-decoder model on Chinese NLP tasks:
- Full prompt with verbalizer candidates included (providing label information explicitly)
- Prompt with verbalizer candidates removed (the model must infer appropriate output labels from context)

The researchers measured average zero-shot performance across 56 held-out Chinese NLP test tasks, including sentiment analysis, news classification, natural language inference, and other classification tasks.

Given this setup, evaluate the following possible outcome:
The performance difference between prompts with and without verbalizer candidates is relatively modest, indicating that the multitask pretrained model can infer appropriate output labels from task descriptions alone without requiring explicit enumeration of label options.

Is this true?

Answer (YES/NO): NO